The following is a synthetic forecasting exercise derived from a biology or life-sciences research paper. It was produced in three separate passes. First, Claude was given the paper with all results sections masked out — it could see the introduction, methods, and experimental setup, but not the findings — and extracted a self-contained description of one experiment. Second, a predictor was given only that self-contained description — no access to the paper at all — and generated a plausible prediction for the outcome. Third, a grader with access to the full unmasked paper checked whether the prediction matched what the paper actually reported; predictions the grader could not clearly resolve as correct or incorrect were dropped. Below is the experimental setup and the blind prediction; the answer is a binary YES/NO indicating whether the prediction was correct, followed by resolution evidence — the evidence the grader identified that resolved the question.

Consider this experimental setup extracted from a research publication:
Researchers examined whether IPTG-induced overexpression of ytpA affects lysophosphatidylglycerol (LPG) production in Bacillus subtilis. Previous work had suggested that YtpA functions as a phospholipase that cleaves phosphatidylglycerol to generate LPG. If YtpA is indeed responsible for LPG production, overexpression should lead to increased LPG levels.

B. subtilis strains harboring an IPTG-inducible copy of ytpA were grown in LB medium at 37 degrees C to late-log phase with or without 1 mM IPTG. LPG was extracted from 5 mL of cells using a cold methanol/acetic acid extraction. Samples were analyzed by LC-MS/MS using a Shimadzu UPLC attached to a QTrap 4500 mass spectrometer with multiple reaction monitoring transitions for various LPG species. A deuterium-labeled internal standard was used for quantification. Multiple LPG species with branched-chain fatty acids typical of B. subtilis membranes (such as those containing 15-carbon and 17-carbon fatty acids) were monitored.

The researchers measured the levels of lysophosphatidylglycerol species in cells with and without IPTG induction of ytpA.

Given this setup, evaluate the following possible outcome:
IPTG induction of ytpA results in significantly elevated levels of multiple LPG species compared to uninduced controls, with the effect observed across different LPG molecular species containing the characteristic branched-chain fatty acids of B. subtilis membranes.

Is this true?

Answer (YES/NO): NO